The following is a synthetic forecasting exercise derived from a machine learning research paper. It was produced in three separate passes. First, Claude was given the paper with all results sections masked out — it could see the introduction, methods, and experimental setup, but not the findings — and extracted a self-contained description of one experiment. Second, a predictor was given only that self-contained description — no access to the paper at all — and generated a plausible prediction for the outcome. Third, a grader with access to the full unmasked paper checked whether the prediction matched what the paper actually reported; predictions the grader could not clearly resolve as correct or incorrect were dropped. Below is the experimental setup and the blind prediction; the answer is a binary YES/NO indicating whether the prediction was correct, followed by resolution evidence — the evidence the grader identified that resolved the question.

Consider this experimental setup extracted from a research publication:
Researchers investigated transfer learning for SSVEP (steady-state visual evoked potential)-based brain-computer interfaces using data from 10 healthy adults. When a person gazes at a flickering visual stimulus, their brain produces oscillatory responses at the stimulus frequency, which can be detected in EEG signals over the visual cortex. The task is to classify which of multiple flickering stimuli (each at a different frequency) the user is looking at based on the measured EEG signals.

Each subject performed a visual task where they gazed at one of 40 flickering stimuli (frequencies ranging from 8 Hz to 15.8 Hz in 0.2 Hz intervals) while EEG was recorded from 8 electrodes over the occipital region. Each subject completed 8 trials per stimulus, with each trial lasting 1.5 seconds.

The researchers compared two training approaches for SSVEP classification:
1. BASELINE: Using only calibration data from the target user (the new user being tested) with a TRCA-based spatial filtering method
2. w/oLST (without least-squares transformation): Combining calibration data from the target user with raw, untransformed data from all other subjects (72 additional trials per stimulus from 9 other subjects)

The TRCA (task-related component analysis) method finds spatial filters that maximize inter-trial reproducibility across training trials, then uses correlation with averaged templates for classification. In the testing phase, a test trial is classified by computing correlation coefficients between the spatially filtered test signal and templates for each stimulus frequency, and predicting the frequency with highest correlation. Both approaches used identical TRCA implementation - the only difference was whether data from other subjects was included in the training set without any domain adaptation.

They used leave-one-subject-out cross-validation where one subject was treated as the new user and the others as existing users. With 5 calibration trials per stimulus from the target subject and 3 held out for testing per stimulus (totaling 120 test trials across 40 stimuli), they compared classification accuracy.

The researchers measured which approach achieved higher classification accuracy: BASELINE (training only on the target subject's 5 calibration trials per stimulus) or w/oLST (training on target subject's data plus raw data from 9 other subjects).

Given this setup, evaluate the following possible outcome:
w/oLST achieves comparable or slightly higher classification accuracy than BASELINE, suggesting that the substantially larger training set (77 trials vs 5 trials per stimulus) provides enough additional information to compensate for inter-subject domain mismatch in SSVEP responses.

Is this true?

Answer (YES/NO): NO